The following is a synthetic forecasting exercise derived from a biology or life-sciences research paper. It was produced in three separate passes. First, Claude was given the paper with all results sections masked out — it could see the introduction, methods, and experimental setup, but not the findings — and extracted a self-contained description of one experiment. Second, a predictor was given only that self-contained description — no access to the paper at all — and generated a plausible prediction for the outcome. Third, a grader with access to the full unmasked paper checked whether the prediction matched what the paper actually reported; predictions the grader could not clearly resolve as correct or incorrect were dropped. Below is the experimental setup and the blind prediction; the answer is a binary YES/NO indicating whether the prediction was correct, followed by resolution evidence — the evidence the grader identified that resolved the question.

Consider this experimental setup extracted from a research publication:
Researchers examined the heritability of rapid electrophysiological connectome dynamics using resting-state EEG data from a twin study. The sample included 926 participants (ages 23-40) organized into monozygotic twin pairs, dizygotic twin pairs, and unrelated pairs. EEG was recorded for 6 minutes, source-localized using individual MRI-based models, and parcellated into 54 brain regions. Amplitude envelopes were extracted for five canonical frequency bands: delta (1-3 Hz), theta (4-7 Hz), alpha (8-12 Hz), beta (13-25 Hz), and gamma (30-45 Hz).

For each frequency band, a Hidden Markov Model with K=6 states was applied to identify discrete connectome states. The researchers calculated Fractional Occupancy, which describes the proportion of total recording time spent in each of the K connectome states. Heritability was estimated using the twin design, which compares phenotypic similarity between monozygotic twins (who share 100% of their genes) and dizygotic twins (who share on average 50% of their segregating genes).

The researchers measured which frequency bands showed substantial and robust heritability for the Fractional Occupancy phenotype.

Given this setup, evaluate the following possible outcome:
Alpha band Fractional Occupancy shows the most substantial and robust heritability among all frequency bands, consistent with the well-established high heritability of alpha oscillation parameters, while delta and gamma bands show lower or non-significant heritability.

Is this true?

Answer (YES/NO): NO